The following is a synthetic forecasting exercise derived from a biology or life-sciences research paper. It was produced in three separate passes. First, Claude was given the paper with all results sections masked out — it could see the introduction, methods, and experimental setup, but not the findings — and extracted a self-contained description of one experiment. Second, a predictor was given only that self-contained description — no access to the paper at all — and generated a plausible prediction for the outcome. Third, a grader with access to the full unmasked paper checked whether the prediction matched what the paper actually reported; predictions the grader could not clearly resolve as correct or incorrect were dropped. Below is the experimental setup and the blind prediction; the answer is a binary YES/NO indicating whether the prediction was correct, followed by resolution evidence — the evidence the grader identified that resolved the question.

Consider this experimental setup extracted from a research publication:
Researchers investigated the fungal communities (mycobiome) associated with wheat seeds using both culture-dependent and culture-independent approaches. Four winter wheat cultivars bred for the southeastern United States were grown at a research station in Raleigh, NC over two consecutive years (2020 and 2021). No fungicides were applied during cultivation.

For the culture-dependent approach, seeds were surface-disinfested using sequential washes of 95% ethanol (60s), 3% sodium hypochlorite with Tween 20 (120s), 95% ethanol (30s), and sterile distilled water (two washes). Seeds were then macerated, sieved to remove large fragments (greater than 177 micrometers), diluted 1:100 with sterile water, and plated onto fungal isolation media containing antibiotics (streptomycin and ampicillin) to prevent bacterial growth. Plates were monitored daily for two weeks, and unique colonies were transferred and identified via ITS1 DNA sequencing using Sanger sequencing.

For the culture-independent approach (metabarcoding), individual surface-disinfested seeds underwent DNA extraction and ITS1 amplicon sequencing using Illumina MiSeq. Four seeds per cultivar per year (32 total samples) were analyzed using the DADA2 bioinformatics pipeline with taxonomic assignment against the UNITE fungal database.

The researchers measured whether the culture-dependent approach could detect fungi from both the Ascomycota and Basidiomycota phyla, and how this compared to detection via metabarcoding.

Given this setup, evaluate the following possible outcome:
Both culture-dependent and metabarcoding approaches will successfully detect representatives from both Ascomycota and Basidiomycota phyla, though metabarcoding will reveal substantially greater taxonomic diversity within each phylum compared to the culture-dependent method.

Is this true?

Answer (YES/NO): NO